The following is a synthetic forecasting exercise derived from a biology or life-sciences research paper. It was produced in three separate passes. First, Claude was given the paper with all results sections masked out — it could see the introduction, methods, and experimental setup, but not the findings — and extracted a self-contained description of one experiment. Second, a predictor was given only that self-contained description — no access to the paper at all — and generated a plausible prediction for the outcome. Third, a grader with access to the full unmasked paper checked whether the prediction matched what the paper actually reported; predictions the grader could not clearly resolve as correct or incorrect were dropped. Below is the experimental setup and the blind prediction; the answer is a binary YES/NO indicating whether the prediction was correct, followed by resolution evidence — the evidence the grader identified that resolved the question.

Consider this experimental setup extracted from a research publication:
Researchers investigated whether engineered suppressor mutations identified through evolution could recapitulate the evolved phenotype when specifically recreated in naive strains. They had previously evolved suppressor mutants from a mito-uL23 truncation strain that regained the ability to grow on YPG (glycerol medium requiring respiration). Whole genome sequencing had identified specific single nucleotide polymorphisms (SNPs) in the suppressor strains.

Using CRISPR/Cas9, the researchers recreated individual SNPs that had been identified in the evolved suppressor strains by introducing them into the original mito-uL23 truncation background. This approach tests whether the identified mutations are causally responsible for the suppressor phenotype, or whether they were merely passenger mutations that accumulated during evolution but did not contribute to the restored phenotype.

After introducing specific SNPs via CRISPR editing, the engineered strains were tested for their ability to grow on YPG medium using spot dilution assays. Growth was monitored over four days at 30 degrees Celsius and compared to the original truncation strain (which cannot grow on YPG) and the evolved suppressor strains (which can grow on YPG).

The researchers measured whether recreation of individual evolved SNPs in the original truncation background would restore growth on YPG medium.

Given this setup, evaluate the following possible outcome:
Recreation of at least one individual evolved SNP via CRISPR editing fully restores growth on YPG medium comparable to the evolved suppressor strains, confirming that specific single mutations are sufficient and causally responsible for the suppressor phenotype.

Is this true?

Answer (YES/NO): NO